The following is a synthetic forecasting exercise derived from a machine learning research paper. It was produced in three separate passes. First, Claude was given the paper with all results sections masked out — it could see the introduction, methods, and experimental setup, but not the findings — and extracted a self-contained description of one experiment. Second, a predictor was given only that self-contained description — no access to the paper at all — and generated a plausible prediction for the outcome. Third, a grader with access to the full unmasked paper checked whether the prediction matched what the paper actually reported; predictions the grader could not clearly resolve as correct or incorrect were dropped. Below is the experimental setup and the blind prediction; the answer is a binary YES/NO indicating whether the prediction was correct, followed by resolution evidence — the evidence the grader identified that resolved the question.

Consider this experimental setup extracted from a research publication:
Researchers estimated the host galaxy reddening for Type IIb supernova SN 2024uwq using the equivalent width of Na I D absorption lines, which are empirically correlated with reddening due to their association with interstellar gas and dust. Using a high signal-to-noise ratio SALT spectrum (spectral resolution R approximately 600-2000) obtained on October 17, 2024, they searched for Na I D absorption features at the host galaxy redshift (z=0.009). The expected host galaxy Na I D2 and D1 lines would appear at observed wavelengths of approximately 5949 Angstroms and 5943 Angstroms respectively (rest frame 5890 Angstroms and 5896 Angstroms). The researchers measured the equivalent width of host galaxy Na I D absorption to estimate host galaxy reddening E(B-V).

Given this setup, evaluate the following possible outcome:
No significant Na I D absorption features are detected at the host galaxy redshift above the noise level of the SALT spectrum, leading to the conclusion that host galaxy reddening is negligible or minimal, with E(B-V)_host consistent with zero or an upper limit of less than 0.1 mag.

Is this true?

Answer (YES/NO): YES